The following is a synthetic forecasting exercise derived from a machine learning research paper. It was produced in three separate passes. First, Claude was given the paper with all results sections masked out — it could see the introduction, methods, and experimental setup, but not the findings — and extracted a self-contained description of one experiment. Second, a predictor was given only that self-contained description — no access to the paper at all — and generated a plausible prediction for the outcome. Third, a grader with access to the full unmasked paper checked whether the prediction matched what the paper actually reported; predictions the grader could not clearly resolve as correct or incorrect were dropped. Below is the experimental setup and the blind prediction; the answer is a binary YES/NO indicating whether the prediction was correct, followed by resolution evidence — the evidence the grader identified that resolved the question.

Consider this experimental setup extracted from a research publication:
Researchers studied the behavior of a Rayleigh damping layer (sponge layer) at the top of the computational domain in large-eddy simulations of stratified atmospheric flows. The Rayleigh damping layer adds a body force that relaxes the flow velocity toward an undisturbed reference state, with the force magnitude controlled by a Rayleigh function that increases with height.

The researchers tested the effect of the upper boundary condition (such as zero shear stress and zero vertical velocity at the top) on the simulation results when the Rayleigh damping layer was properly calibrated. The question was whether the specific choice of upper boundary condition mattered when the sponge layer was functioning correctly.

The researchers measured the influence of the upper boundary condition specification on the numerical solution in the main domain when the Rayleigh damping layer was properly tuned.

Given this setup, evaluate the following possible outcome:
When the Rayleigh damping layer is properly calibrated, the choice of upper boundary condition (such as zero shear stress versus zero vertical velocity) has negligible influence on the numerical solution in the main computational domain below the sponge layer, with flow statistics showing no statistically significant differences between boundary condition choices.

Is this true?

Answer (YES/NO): YES